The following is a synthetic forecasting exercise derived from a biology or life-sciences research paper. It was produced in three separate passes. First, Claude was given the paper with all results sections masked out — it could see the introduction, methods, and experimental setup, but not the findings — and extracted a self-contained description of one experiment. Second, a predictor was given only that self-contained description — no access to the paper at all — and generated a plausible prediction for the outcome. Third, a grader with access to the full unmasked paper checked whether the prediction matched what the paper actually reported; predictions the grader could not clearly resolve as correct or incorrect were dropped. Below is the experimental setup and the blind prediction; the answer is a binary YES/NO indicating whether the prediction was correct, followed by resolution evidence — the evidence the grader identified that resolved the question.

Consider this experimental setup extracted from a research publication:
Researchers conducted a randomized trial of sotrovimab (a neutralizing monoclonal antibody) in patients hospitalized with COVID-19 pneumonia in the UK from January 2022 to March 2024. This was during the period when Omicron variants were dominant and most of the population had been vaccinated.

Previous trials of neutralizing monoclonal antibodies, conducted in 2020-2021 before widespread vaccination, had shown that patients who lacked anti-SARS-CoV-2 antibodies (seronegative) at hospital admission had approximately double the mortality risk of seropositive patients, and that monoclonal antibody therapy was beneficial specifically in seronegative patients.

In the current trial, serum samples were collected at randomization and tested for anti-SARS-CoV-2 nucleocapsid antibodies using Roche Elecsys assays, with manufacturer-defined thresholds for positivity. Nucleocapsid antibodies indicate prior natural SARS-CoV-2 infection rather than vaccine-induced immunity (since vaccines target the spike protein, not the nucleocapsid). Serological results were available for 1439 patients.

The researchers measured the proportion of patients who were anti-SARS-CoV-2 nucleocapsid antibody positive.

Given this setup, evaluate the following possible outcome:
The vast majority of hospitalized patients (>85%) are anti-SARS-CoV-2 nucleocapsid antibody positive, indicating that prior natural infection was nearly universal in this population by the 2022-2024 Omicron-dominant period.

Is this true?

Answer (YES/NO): NO